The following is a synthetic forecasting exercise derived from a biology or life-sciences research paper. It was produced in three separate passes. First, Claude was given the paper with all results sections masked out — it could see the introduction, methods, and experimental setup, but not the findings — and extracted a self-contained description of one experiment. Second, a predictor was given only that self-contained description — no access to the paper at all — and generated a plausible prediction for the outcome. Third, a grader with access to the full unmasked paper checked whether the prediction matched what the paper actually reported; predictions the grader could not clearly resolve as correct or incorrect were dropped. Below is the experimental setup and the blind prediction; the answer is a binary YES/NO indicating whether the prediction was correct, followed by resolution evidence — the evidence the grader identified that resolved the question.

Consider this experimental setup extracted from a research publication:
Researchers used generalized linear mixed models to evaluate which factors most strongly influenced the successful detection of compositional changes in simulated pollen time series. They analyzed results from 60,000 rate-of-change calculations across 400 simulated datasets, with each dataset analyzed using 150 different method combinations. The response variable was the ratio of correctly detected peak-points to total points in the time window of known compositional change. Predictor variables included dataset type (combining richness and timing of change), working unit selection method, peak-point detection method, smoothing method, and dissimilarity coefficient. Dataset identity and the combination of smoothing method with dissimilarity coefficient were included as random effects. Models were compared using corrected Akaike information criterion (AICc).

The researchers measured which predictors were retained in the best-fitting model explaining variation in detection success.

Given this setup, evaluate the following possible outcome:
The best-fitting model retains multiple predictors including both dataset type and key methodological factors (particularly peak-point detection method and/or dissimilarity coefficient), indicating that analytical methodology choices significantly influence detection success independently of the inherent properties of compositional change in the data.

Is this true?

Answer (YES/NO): YES